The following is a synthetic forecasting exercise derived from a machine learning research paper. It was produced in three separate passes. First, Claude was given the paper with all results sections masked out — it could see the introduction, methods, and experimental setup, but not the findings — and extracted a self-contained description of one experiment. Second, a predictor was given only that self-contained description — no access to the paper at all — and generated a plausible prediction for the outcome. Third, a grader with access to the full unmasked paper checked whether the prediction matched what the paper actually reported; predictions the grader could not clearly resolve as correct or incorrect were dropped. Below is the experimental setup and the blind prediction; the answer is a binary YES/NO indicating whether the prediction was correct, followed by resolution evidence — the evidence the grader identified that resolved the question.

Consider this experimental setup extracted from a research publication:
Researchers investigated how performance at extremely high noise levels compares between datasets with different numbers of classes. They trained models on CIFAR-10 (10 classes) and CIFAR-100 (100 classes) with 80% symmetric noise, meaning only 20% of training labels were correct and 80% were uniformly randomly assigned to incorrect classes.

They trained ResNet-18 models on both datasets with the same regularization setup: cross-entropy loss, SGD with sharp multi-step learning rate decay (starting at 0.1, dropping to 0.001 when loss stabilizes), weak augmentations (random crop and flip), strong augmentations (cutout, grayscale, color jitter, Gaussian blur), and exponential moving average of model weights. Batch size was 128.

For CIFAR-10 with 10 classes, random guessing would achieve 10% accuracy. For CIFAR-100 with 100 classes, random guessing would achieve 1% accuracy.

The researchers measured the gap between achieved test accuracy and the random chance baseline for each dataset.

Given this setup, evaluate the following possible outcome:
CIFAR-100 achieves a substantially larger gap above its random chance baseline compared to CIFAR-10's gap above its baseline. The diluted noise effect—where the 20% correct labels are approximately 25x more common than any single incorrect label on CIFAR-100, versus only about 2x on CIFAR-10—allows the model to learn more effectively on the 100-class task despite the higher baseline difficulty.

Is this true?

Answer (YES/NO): NO